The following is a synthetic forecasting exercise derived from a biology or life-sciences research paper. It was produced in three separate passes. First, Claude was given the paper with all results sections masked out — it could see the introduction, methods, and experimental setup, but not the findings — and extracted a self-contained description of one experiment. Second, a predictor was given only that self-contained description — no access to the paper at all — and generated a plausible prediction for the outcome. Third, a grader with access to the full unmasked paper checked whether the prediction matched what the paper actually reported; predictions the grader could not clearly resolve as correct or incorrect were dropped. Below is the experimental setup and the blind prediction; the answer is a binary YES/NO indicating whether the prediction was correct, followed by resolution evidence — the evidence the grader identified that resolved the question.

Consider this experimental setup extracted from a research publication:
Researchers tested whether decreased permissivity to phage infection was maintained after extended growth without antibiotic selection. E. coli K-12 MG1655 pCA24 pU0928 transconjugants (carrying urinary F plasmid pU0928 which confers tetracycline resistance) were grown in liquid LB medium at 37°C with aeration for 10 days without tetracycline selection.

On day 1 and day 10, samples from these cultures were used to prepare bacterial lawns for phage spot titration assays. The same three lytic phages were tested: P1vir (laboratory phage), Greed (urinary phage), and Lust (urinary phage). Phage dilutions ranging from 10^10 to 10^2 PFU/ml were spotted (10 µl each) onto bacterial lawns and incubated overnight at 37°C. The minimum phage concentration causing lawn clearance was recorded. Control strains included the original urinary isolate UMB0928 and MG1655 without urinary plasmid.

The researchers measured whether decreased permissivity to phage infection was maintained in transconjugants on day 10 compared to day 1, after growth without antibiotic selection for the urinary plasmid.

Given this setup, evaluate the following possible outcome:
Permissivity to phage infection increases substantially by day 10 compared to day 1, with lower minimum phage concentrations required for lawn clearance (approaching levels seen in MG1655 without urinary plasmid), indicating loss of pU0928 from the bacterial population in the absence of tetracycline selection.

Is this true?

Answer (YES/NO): NO